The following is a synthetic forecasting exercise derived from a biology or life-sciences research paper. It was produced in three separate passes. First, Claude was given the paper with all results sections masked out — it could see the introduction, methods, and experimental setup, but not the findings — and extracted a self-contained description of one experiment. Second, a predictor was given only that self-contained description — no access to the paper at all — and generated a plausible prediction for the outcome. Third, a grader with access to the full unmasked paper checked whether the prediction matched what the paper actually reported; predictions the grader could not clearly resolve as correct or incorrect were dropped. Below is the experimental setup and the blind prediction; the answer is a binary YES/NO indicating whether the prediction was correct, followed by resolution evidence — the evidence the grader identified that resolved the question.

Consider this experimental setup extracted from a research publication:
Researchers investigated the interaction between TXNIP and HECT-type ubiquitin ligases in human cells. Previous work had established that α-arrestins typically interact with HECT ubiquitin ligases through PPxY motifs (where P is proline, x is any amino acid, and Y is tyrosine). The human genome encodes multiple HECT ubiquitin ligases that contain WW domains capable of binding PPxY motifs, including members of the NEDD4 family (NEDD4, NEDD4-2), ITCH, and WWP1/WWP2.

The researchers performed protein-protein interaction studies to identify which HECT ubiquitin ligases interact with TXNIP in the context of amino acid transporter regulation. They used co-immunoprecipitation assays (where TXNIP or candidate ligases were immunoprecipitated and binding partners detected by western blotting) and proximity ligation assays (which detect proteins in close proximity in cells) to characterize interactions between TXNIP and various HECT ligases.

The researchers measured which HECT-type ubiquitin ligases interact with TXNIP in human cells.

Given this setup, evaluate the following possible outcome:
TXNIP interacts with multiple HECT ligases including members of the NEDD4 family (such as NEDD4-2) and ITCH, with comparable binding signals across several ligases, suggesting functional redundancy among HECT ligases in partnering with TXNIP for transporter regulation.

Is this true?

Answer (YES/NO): NO